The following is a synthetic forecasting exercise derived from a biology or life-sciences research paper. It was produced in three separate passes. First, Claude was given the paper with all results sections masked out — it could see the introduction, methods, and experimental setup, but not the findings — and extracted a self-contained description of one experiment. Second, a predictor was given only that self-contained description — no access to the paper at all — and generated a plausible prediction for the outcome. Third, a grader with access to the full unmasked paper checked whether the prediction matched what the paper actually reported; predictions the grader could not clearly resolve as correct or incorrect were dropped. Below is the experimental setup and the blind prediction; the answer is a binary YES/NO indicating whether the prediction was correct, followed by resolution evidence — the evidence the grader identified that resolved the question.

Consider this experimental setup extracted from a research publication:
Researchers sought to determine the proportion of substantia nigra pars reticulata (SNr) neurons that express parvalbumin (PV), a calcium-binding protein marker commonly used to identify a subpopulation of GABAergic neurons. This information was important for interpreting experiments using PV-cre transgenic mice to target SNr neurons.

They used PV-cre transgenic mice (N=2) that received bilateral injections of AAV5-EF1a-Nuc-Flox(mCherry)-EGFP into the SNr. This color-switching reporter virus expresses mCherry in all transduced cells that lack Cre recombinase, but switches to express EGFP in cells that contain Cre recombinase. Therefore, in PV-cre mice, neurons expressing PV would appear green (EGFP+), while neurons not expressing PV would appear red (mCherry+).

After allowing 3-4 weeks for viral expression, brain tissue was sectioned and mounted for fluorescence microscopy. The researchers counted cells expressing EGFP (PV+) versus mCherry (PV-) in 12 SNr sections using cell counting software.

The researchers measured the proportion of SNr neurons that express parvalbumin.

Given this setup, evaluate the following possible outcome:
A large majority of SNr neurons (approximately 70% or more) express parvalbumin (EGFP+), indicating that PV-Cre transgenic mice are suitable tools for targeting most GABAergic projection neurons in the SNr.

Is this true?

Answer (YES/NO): YES